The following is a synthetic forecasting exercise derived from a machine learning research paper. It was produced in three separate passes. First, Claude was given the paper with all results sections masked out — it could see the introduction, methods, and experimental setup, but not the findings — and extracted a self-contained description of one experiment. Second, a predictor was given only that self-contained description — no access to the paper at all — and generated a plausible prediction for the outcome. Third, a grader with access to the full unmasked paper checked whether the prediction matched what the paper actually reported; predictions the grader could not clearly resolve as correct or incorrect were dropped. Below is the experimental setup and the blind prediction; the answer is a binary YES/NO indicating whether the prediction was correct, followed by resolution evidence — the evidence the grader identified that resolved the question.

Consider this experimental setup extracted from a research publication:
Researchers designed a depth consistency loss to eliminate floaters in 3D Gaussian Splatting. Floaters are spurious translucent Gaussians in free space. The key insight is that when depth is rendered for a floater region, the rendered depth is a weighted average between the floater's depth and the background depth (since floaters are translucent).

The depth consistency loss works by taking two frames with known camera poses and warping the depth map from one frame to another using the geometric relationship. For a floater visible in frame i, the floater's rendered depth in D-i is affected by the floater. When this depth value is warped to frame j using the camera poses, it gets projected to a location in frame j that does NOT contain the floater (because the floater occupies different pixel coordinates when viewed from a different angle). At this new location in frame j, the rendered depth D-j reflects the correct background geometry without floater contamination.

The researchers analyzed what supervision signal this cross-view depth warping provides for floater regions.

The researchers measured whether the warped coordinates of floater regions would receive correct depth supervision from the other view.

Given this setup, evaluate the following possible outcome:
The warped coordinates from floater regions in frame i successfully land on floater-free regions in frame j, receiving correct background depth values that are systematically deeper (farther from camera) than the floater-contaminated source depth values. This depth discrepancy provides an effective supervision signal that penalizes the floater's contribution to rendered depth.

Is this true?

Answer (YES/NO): YES